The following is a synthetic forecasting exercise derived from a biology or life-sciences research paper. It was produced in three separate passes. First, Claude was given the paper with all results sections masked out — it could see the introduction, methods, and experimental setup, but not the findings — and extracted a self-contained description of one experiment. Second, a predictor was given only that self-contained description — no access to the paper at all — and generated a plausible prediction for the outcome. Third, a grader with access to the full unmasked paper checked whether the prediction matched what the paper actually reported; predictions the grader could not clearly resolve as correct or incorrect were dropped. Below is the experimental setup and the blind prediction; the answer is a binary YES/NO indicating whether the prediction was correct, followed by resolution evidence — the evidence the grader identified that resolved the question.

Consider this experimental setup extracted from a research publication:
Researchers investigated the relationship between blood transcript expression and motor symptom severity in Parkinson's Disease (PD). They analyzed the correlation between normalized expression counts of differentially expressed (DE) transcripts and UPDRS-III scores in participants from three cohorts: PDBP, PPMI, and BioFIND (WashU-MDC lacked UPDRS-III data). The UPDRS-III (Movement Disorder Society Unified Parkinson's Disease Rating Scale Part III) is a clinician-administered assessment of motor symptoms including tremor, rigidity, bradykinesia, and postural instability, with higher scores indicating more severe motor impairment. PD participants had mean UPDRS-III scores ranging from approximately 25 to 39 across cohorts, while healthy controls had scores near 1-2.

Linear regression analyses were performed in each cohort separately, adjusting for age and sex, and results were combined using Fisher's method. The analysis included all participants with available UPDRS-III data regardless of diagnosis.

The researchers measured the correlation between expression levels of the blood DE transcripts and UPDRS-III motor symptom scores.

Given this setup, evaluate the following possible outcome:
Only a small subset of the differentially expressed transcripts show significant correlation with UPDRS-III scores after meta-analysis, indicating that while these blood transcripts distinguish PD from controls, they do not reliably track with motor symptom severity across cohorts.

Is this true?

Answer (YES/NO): NO